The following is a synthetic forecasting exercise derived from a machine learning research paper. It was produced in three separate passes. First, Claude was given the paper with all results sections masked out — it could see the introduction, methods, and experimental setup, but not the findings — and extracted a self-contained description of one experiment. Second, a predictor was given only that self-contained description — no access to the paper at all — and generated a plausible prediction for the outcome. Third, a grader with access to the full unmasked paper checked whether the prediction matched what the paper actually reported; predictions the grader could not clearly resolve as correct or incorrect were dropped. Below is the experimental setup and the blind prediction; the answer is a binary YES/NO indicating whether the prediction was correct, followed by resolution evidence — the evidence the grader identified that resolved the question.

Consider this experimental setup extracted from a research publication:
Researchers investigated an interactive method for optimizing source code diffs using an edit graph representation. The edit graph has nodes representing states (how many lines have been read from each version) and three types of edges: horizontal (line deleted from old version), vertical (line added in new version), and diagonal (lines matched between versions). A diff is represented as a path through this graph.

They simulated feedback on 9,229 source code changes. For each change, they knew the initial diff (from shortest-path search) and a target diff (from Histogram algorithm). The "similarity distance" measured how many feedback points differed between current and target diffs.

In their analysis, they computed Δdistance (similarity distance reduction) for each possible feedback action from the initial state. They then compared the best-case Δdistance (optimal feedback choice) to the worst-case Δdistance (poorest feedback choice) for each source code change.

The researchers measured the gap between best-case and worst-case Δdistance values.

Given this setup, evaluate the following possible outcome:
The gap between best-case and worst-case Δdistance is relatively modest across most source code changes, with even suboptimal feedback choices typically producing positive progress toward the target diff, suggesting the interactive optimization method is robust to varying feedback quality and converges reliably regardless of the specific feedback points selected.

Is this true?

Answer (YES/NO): NO